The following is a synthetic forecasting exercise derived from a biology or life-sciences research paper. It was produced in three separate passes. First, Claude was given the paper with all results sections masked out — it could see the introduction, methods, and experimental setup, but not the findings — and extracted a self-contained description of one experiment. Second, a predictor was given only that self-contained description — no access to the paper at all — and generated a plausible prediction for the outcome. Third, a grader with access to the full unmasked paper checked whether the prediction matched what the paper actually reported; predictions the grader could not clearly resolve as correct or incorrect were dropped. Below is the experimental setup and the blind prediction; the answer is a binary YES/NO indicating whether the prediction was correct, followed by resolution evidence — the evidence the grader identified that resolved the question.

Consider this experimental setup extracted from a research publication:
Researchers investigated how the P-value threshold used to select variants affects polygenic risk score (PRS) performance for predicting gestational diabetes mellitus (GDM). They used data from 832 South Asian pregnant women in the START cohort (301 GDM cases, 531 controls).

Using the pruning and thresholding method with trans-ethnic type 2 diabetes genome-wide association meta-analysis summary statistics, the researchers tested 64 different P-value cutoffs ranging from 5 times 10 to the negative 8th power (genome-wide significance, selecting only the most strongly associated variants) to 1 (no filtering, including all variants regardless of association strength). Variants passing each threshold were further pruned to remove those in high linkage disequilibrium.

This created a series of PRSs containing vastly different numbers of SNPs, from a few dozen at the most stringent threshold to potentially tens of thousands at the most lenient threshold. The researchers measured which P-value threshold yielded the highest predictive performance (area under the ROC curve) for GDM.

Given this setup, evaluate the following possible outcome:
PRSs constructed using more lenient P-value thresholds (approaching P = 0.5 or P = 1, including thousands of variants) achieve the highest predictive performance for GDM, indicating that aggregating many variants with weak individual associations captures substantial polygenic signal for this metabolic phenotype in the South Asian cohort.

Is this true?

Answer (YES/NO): NO